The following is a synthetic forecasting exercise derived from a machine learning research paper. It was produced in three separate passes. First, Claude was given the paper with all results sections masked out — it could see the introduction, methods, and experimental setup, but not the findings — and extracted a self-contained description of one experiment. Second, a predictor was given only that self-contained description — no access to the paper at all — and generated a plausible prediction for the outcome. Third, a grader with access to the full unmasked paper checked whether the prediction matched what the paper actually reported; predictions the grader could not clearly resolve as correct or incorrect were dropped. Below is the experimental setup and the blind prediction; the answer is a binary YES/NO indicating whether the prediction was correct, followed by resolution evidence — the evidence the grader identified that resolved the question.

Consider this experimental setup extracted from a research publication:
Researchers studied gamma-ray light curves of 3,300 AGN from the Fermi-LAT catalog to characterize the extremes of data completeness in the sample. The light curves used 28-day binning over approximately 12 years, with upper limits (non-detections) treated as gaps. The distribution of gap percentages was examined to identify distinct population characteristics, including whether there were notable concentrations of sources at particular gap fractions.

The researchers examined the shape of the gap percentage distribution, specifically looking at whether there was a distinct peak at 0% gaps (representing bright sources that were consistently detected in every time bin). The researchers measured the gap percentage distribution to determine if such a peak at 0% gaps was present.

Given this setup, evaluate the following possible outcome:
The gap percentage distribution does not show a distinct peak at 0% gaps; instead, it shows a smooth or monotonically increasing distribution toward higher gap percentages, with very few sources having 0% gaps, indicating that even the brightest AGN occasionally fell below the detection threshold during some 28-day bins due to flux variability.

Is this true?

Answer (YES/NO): NO